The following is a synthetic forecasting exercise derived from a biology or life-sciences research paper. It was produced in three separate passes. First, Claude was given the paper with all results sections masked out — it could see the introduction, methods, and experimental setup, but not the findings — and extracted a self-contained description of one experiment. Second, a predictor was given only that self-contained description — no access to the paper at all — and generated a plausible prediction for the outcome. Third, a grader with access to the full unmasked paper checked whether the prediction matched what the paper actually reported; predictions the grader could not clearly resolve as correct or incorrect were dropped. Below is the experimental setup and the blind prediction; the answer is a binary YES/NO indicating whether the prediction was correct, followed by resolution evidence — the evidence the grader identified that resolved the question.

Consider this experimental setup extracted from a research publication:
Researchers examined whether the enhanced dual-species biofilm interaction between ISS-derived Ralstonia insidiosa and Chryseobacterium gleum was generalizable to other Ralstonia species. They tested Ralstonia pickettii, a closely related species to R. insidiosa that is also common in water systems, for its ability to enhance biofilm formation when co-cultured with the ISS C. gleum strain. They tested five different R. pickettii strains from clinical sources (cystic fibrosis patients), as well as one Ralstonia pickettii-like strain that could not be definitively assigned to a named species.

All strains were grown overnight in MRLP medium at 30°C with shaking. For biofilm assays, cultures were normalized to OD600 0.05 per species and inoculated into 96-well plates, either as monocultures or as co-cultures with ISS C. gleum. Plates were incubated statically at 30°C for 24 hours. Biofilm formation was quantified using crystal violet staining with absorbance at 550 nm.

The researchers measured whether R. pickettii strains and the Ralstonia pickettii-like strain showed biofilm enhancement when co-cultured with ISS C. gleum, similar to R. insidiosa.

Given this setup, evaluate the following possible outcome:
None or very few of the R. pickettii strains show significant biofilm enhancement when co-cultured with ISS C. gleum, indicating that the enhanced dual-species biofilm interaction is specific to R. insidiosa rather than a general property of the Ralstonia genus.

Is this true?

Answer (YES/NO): YES